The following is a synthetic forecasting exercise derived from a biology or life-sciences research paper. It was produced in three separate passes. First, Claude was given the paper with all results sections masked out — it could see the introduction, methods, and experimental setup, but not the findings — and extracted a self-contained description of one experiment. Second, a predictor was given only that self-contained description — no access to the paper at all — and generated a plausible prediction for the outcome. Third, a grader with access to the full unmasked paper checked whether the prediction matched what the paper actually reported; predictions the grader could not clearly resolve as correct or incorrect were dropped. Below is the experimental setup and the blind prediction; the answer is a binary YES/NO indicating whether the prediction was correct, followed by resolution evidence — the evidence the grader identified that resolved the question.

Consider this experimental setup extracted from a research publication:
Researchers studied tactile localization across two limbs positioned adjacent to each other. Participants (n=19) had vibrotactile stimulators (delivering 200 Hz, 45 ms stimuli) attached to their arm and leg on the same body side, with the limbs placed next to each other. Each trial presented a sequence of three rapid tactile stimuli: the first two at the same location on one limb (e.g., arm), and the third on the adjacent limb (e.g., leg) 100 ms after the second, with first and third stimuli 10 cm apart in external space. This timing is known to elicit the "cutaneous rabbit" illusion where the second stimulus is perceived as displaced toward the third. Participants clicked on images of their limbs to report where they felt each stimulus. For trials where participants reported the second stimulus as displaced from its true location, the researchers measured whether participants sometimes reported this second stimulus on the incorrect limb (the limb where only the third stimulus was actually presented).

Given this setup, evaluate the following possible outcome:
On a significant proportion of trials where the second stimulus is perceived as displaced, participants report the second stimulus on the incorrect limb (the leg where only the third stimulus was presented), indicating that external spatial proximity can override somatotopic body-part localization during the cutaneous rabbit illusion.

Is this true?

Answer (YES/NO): YES